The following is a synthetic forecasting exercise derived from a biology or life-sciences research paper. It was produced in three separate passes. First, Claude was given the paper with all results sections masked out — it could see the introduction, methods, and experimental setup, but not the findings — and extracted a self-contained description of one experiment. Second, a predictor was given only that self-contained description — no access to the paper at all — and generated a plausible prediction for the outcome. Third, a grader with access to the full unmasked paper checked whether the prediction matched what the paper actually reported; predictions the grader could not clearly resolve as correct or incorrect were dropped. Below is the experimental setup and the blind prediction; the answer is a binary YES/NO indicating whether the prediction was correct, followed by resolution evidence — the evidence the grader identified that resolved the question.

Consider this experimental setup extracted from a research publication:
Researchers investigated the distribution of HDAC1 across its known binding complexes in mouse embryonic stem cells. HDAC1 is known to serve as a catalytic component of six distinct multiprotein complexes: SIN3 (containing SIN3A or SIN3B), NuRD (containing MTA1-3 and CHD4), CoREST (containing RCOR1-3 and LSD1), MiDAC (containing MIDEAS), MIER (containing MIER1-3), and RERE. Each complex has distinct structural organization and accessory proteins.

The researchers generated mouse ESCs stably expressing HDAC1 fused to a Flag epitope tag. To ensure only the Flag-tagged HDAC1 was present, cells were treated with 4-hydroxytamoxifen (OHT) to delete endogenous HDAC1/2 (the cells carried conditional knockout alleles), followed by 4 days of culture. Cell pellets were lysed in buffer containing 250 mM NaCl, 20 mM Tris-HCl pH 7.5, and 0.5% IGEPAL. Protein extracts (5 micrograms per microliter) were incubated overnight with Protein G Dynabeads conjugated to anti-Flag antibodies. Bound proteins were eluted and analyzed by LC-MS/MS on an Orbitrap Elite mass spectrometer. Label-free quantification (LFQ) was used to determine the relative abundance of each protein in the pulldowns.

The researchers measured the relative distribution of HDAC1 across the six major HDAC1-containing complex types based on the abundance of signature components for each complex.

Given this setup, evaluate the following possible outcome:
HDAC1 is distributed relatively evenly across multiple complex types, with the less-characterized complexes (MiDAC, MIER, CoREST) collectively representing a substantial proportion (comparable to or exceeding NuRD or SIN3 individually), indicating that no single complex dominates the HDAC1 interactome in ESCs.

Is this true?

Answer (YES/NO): NO